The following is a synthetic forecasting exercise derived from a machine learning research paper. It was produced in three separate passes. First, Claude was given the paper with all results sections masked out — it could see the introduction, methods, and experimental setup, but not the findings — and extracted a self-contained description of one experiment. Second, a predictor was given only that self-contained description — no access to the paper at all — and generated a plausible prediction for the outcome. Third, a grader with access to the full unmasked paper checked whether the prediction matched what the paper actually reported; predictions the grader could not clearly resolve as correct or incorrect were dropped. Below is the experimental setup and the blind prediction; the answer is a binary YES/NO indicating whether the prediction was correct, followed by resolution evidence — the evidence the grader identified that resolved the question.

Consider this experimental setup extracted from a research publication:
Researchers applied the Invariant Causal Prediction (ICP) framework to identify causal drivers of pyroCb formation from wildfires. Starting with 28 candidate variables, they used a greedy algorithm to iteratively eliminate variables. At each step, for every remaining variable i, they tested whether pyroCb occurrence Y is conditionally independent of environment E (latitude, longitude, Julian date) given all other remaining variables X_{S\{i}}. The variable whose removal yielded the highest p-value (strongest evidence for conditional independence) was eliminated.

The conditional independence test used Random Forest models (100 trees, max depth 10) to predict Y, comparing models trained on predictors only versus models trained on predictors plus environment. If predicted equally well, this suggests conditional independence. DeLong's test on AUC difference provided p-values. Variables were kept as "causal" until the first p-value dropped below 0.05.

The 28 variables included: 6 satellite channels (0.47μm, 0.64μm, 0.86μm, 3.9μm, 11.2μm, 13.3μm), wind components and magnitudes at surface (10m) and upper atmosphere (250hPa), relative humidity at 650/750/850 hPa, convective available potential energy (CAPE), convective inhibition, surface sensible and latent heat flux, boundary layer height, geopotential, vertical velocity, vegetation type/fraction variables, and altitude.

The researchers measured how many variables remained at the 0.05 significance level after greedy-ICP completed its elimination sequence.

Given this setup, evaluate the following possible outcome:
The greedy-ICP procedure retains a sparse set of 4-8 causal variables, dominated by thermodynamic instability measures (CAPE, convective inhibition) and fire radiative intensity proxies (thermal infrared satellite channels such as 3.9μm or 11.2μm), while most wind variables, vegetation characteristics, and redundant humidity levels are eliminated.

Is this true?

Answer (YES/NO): NO